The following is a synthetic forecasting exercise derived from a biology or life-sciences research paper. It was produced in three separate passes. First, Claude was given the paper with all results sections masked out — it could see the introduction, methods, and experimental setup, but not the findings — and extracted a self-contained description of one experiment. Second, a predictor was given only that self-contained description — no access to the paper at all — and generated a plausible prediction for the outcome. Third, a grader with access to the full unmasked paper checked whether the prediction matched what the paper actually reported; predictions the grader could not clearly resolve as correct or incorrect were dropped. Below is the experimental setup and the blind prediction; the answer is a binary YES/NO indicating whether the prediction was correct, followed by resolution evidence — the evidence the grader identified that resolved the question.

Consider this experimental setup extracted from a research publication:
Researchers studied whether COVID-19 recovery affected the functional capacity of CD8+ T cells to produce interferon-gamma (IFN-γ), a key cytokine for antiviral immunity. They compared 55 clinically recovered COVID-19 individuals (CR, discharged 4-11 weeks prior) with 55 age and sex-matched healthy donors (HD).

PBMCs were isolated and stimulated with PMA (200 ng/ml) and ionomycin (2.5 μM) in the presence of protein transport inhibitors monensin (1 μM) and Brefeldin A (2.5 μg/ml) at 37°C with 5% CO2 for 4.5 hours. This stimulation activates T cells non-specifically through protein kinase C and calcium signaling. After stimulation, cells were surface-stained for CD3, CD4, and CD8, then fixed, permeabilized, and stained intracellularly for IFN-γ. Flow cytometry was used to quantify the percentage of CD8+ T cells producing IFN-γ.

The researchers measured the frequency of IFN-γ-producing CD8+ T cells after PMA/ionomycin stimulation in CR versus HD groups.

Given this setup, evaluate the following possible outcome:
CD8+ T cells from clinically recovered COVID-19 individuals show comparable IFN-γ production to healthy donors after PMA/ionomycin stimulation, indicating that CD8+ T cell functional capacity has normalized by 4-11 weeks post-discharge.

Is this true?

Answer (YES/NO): NO